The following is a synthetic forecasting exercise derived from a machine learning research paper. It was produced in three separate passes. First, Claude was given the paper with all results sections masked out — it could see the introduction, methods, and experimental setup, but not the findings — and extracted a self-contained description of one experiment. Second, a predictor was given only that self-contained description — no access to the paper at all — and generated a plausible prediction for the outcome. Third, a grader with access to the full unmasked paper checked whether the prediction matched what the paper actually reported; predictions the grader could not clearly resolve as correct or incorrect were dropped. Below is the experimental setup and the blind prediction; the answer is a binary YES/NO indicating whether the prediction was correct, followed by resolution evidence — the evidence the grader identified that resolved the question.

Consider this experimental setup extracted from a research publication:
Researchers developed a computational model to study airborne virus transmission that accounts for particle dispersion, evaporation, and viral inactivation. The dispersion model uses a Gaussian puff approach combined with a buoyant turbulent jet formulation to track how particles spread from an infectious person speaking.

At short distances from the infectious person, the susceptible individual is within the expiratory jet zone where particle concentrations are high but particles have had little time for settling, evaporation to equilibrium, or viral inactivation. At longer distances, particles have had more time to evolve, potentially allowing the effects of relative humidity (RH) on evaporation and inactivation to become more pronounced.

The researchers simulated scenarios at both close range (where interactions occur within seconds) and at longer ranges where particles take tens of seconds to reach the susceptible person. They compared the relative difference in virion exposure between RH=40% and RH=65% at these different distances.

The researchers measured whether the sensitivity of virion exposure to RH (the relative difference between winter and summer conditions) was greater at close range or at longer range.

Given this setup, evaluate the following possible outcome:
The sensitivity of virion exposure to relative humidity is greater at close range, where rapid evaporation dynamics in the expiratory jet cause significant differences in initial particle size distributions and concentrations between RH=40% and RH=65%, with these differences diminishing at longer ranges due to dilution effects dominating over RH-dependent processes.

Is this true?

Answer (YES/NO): NO